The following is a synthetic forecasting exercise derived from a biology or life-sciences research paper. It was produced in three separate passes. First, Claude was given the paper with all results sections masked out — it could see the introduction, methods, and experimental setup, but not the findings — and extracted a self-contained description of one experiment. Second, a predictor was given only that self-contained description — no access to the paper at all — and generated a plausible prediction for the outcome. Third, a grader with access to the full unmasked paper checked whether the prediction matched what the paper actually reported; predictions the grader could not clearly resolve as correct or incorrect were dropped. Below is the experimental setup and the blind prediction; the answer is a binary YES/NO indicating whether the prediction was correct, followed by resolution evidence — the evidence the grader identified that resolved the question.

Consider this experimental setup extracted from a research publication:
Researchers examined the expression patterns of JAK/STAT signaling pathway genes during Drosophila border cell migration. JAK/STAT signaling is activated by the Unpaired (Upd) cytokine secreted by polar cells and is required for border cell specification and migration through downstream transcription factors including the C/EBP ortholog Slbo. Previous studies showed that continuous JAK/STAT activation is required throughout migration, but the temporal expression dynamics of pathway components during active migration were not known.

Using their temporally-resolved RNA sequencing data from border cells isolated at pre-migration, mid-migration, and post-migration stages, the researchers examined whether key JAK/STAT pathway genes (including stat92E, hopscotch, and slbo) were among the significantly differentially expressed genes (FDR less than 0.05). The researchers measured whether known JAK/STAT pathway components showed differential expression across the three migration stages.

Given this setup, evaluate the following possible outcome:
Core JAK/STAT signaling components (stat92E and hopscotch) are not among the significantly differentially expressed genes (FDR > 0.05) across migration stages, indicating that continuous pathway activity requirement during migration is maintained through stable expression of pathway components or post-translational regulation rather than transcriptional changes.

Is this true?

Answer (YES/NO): NO